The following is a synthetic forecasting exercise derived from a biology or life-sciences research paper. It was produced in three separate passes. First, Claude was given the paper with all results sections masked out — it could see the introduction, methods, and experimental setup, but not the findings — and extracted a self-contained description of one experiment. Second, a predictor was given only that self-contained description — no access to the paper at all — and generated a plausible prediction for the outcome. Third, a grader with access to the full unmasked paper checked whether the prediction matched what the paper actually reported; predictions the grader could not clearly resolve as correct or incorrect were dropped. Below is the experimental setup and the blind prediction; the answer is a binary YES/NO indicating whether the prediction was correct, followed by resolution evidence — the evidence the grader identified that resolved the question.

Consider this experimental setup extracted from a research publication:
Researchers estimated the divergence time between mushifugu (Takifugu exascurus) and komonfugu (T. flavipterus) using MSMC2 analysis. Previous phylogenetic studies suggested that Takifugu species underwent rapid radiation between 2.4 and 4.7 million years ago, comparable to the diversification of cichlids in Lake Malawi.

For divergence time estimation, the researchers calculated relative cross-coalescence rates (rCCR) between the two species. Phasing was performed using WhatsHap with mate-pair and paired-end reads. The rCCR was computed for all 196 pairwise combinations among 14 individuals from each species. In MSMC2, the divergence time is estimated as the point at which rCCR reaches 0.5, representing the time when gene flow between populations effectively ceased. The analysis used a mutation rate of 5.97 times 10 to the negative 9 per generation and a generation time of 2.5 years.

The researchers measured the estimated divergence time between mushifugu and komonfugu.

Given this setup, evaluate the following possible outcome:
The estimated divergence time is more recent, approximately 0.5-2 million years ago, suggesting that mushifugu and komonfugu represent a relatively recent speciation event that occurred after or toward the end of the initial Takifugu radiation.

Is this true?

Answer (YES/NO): NO